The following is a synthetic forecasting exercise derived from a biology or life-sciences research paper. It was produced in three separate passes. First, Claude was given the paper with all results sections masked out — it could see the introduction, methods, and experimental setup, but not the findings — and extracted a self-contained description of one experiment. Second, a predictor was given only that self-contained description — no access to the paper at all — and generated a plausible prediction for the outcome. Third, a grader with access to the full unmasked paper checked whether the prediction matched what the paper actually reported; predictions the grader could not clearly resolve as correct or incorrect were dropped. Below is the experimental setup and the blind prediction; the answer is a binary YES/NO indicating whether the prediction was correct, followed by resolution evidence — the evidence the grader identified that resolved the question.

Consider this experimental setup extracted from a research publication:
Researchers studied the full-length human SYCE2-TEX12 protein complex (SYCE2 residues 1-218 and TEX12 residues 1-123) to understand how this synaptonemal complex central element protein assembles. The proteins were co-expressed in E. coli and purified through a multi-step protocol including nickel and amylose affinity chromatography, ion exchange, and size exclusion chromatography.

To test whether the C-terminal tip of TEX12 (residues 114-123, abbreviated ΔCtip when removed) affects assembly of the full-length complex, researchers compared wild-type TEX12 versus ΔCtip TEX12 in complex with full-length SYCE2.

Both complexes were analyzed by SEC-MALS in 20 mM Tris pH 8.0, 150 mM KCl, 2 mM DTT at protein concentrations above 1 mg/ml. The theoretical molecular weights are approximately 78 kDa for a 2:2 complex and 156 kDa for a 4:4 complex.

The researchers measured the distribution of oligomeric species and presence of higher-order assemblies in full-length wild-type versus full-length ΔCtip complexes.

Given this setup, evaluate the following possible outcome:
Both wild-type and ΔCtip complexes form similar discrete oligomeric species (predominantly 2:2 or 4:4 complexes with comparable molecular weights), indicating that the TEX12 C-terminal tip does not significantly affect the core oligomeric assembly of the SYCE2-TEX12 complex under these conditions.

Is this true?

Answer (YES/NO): NO